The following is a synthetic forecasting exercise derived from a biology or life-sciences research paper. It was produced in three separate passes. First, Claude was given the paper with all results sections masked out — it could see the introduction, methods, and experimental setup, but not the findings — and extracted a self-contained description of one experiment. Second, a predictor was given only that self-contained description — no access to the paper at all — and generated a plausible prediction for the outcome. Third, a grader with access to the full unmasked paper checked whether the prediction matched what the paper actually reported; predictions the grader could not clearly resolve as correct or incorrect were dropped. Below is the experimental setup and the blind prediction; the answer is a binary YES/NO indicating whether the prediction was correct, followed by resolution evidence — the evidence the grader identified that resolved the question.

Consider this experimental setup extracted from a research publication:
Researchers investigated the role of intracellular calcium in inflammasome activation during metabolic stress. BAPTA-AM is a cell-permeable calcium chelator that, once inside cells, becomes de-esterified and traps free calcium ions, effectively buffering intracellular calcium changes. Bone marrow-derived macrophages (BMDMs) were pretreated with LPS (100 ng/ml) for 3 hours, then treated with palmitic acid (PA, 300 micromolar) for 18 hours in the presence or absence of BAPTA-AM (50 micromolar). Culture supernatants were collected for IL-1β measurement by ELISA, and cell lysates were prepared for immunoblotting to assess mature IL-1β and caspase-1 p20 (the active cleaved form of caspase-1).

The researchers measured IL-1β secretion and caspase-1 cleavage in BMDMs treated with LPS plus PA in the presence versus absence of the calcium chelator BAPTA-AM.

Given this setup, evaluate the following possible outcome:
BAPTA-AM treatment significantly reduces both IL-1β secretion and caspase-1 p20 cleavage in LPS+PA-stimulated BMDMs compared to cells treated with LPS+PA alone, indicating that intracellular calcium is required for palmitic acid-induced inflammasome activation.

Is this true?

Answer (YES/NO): YES